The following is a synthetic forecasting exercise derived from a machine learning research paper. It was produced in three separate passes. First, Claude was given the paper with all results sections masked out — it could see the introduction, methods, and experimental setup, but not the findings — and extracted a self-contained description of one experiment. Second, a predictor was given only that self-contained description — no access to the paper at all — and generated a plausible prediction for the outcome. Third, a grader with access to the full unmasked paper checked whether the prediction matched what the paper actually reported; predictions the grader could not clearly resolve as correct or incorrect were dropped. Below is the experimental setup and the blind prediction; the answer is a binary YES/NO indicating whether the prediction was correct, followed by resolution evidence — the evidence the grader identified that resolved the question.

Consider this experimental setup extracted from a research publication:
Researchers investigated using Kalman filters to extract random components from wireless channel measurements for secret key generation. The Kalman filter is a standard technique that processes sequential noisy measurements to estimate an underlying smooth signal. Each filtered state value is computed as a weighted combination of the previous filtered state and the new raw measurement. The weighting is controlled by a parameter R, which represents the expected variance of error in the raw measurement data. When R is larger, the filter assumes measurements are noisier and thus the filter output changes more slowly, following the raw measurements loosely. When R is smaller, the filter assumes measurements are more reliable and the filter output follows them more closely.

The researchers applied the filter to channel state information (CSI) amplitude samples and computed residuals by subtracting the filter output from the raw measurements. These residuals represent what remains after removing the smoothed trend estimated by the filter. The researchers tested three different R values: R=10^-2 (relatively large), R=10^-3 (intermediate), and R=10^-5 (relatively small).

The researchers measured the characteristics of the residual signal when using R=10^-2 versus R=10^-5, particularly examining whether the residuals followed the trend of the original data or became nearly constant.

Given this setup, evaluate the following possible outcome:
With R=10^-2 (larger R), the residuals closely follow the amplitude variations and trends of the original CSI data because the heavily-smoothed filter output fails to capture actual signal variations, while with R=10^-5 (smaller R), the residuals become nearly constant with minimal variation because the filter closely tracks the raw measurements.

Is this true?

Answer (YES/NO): YES